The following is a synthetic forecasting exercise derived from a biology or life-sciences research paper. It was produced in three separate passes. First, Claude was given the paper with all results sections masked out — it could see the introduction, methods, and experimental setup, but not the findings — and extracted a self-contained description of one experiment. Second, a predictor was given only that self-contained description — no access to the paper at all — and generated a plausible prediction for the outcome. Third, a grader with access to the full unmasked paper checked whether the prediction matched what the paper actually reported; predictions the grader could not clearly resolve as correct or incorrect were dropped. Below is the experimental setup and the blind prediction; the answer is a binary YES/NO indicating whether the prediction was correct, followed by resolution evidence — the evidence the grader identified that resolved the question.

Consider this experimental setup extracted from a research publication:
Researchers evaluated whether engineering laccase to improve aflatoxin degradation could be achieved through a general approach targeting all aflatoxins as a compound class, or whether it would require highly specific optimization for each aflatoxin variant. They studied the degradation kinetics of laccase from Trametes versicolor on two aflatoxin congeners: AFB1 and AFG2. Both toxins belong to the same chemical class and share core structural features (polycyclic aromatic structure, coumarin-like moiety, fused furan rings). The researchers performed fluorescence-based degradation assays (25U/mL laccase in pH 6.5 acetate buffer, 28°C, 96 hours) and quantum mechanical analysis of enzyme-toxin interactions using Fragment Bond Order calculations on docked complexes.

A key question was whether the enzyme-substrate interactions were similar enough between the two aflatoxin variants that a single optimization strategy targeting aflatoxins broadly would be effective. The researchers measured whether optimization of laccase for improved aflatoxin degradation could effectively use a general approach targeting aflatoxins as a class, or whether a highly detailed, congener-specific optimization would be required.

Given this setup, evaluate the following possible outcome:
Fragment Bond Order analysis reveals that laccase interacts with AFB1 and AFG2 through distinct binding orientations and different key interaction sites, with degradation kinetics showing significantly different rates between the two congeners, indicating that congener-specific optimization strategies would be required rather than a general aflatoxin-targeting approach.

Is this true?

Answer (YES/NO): YES